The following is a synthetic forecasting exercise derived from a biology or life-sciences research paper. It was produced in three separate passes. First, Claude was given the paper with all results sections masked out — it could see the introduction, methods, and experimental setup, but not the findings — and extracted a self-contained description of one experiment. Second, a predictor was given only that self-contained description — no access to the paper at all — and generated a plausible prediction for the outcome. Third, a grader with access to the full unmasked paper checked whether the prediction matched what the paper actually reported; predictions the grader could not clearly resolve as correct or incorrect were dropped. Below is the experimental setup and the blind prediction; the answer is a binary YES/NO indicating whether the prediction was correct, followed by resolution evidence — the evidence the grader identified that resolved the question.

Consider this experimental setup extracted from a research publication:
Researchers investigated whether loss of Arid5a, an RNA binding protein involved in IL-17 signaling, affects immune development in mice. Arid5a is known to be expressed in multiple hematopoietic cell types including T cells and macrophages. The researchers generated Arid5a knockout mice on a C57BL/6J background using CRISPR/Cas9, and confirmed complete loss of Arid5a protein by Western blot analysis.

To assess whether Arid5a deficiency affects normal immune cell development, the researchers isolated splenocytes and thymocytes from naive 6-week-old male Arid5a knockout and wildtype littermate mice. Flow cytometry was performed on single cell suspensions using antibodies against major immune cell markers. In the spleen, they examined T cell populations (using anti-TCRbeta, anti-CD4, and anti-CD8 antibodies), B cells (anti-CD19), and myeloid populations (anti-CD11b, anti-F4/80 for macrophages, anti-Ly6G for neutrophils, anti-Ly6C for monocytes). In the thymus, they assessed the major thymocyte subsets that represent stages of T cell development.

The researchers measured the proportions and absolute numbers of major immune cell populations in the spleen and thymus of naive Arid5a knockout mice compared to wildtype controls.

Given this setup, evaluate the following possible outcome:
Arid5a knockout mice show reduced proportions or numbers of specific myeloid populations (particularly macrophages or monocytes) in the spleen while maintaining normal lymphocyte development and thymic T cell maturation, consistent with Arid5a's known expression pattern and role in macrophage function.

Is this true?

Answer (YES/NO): NO